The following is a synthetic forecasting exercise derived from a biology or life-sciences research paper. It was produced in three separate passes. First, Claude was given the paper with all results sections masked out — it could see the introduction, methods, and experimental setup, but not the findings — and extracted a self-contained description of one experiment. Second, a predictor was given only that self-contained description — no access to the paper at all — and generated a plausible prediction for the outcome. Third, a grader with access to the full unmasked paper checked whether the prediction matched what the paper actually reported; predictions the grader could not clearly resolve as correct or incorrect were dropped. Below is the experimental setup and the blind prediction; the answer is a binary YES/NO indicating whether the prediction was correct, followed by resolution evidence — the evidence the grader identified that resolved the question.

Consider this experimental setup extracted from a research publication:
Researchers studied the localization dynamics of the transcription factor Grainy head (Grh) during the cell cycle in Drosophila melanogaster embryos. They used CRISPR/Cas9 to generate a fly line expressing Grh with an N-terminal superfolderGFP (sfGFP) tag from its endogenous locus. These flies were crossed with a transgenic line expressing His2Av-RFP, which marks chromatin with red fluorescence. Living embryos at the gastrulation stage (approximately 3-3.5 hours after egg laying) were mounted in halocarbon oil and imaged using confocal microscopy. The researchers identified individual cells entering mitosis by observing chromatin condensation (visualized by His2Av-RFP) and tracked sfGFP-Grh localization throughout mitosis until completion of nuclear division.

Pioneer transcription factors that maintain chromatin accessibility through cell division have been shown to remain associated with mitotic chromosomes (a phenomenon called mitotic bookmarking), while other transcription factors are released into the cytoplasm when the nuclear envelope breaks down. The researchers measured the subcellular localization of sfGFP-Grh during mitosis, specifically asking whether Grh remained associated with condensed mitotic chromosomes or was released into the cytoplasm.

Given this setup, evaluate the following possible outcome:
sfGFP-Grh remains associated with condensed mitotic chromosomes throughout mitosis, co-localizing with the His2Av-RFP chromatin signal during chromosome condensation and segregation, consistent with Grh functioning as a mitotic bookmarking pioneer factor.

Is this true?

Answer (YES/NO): YES